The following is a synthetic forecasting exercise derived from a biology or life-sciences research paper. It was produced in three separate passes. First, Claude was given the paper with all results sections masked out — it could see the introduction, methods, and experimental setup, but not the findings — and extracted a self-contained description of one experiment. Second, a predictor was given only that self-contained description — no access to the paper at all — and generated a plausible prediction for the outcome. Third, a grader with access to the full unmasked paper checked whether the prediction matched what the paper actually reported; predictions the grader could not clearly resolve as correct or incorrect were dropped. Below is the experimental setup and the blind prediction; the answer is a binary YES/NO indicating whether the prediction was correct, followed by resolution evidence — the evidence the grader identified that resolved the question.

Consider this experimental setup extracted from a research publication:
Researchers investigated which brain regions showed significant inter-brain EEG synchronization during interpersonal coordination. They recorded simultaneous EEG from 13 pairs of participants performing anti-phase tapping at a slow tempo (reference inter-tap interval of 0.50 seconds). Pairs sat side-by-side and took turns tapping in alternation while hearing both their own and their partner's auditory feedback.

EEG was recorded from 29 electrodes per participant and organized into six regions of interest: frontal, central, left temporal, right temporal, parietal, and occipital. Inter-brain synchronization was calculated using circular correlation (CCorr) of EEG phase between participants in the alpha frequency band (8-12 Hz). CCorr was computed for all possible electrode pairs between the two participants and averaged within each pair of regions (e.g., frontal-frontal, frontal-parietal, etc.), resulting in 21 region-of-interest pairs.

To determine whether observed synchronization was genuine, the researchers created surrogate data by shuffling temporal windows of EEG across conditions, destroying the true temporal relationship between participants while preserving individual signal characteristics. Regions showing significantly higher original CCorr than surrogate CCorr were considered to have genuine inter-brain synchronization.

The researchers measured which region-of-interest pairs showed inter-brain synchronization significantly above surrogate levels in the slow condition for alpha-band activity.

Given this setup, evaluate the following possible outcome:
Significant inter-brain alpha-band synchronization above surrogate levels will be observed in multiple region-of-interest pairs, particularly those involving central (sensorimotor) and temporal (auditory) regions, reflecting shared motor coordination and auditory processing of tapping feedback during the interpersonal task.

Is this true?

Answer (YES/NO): NO